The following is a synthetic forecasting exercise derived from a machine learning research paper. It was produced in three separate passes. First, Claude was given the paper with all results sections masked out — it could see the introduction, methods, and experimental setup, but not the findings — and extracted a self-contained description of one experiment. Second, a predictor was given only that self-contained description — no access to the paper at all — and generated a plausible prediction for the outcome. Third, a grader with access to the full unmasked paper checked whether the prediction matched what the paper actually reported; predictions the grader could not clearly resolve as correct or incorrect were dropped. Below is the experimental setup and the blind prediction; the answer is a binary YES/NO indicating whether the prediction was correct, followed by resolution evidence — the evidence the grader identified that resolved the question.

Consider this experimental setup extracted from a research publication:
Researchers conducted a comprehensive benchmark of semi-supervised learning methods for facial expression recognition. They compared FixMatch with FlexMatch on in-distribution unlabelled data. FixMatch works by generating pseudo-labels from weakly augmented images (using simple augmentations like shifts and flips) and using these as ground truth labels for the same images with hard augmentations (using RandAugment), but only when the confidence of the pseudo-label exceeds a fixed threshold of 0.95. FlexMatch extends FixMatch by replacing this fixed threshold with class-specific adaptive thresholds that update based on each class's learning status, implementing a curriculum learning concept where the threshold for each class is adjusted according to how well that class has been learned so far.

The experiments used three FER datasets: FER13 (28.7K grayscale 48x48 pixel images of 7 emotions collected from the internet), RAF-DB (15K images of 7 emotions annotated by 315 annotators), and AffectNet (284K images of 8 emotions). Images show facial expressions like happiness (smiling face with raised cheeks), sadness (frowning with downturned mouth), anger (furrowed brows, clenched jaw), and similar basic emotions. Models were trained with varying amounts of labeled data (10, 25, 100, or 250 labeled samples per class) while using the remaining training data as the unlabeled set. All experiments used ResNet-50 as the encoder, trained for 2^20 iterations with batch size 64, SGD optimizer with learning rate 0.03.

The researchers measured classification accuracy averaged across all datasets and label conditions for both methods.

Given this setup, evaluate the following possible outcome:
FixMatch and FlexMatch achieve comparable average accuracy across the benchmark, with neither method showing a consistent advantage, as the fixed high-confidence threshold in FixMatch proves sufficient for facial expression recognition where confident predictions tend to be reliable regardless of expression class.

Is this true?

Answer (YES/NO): NO